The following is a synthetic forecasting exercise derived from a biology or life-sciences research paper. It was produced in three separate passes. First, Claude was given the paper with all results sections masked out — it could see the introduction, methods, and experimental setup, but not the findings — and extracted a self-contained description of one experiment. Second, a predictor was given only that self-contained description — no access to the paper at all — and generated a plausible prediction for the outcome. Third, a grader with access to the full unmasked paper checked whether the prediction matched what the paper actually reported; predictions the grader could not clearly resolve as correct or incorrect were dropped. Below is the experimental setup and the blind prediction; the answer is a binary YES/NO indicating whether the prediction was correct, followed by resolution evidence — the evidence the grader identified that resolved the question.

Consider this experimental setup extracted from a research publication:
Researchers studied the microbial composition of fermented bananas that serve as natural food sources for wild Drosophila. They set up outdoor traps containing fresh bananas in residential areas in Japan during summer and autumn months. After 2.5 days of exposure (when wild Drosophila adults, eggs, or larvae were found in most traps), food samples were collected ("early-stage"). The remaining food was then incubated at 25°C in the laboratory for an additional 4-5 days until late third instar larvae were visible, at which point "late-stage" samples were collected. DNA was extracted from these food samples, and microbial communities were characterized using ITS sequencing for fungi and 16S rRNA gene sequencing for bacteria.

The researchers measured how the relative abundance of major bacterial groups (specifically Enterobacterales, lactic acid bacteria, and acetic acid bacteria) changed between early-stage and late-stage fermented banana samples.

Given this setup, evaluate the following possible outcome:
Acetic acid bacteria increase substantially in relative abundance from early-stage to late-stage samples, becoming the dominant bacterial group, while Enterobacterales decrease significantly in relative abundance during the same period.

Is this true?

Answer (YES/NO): NO